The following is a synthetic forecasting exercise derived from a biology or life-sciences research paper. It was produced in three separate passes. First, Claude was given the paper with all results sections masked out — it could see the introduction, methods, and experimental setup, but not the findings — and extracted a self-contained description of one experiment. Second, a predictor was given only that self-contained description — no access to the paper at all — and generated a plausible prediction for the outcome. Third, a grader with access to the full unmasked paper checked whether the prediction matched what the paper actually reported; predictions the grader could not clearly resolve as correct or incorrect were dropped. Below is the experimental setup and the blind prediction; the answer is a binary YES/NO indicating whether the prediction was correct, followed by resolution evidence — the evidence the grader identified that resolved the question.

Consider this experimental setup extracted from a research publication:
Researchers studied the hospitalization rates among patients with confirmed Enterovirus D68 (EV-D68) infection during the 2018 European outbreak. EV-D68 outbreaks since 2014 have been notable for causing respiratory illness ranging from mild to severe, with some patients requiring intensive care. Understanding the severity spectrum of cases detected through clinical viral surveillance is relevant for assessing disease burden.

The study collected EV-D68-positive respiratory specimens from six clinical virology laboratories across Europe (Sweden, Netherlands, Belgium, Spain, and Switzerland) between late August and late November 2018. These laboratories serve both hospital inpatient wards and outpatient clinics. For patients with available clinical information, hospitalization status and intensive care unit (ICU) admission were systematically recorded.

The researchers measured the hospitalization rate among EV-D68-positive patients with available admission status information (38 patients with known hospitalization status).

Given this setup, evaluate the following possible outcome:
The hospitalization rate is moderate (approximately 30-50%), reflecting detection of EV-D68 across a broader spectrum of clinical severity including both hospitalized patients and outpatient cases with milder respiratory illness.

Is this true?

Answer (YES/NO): NO